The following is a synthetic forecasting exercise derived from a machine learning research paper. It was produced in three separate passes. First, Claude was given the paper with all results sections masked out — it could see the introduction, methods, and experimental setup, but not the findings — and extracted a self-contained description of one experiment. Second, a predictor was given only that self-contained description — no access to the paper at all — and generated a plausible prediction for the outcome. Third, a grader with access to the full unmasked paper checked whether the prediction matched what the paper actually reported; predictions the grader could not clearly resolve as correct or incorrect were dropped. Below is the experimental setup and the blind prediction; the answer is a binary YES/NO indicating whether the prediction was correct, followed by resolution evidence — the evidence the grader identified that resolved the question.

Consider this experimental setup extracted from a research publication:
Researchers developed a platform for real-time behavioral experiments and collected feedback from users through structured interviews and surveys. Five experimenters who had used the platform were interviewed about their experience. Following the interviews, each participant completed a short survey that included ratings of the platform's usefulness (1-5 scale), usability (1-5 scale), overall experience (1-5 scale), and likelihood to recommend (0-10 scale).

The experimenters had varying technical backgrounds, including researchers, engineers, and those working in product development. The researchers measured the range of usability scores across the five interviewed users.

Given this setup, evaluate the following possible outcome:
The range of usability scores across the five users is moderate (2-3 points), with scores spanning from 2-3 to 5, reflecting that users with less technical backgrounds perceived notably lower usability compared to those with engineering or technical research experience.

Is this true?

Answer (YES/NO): NO